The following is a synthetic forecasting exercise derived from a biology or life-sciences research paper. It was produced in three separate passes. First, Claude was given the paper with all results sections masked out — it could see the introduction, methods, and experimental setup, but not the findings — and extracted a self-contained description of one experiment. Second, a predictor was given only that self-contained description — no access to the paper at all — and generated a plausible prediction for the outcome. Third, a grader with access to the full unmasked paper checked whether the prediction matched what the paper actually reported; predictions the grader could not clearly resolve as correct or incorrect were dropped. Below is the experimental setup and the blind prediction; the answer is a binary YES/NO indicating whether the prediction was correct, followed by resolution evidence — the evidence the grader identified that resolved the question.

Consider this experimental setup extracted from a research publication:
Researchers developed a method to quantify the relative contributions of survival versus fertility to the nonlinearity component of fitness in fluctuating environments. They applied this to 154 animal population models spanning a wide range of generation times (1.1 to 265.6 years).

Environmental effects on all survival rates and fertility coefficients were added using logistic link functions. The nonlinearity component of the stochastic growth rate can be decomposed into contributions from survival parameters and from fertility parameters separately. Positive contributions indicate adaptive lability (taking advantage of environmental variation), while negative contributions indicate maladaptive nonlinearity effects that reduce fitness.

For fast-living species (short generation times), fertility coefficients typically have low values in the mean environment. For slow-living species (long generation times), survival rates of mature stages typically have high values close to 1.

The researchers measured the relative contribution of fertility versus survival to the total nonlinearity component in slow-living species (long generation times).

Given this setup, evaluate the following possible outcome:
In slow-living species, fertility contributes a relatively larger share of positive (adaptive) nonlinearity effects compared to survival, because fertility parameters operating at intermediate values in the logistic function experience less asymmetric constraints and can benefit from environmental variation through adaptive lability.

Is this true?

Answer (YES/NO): YES